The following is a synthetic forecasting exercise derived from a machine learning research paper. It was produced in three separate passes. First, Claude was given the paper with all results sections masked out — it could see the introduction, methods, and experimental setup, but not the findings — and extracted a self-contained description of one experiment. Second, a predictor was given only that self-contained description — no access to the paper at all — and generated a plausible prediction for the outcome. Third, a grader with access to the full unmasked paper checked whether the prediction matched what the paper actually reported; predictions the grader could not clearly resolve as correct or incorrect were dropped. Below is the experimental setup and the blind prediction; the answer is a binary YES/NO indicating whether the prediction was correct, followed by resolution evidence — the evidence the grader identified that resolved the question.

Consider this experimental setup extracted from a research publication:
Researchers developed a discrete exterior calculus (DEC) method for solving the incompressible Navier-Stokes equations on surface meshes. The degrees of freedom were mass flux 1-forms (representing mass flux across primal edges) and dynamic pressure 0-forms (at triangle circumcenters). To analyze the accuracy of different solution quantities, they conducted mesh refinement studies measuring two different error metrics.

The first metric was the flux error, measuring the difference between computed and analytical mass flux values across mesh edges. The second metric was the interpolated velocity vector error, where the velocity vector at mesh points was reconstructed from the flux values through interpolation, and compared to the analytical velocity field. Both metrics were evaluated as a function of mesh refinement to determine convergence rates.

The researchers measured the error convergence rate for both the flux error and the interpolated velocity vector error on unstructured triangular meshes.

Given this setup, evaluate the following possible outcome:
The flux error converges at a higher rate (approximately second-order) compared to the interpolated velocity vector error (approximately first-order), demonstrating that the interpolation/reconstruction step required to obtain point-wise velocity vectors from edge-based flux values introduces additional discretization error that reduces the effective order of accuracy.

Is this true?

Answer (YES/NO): NO